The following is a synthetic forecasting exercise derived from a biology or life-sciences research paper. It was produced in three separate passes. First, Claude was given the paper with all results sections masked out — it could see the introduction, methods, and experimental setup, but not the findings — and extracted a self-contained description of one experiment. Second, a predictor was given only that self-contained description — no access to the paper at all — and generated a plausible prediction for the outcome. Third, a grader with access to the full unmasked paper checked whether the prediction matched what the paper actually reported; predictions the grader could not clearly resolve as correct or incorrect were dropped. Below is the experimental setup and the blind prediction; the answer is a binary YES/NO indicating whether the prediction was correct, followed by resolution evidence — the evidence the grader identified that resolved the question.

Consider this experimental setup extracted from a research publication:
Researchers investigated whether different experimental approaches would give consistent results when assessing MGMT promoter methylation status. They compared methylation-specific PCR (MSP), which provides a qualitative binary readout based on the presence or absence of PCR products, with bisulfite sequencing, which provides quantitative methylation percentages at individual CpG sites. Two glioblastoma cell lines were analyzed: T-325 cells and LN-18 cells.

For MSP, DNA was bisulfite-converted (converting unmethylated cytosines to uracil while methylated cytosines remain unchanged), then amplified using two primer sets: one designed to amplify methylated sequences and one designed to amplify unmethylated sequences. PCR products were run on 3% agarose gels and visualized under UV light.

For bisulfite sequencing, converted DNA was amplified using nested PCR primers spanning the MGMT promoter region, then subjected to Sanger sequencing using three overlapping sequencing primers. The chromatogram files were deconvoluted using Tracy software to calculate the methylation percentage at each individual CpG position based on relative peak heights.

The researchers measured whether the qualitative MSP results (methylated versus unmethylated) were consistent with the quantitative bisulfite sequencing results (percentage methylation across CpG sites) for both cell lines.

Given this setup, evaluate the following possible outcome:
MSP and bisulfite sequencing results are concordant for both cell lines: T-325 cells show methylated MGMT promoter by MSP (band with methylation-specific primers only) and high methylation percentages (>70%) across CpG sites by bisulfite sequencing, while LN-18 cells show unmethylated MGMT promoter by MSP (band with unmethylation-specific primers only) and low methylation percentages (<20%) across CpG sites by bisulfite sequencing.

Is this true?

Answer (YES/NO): NO